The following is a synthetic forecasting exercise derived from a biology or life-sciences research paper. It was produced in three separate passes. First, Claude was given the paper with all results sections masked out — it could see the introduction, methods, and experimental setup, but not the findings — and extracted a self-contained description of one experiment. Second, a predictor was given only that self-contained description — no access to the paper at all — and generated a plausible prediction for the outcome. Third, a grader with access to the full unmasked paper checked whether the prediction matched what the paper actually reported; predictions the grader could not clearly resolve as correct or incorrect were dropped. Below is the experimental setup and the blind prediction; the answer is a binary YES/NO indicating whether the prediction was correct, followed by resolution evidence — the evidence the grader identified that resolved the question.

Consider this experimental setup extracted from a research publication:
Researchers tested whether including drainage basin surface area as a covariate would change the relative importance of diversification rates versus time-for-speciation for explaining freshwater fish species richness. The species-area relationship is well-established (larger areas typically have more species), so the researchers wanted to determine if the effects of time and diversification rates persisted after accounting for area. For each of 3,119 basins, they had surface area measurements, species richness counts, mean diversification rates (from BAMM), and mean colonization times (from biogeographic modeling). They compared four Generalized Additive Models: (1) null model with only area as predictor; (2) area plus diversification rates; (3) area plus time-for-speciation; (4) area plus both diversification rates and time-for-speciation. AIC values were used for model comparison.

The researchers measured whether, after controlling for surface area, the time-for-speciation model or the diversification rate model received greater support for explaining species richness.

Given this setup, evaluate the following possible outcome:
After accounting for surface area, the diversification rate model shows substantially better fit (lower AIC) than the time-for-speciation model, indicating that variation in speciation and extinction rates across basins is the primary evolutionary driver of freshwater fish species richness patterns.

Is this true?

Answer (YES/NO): NO